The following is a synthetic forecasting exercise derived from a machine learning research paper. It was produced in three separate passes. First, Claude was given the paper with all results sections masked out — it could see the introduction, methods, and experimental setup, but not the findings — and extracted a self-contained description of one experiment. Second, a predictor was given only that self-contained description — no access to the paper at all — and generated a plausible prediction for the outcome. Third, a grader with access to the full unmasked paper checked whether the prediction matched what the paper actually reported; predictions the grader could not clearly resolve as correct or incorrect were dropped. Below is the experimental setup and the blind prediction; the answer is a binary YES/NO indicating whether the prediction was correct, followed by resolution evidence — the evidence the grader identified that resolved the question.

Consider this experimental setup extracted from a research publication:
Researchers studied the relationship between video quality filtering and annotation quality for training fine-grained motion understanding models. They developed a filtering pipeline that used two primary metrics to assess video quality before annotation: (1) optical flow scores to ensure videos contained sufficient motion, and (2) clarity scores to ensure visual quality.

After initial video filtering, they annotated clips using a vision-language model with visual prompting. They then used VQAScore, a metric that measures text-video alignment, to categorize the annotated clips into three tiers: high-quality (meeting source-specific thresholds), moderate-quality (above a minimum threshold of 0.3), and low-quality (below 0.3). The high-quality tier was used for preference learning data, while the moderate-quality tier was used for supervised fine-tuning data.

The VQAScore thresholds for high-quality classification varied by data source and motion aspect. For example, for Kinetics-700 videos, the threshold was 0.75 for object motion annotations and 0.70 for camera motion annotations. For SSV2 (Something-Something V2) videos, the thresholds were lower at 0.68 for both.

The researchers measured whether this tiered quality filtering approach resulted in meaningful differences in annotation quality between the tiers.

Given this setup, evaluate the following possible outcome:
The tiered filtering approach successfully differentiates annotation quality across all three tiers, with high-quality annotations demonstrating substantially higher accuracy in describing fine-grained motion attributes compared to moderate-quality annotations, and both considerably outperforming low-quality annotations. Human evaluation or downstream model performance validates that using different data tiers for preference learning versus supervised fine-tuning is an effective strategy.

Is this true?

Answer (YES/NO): YES